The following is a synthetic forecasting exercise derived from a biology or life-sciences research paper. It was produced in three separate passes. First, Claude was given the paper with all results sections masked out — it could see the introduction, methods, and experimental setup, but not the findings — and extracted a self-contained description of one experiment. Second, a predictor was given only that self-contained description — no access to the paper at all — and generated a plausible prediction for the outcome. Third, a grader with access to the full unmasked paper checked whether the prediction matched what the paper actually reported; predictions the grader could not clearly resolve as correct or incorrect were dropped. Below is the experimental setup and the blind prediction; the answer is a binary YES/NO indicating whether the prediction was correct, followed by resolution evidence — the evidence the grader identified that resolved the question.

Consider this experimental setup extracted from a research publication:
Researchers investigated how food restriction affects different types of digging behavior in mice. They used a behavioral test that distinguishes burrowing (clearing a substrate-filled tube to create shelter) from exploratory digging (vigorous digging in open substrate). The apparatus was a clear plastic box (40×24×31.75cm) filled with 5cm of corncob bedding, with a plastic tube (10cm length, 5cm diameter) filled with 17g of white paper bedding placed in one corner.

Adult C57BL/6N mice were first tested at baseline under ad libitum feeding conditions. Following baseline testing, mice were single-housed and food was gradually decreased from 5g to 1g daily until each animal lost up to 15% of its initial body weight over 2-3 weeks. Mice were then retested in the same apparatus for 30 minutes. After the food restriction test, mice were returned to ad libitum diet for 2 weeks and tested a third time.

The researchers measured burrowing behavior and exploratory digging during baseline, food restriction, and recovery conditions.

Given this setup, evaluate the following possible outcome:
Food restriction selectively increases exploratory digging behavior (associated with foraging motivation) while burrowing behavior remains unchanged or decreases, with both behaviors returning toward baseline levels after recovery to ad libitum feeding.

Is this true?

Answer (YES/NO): NO